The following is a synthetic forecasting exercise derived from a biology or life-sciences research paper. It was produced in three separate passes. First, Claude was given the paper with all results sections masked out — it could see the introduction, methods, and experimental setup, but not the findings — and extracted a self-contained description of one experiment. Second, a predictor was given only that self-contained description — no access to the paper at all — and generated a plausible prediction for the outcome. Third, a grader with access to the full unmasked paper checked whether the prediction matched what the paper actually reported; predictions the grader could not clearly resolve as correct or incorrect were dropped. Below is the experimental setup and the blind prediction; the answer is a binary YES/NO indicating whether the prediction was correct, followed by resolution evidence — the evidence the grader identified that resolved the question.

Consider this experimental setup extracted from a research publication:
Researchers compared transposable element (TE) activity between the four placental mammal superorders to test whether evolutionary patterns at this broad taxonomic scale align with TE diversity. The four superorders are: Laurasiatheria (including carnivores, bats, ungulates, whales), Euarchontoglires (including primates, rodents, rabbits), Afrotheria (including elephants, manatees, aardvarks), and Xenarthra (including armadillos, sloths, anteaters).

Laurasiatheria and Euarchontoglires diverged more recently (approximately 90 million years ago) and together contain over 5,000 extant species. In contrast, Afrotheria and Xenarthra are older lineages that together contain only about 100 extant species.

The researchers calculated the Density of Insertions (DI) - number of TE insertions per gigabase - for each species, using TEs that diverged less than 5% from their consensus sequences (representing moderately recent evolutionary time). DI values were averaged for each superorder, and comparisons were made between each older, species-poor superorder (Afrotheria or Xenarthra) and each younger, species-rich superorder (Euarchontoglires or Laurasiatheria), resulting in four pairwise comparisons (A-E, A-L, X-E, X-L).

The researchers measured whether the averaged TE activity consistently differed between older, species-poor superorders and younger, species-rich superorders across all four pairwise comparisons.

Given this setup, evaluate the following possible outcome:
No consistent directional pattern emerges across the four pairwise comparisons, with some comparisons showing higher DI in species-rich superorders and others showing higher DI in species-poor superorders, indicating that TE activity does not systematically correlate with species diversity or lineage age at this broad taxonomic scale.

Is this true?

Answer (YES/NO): NO